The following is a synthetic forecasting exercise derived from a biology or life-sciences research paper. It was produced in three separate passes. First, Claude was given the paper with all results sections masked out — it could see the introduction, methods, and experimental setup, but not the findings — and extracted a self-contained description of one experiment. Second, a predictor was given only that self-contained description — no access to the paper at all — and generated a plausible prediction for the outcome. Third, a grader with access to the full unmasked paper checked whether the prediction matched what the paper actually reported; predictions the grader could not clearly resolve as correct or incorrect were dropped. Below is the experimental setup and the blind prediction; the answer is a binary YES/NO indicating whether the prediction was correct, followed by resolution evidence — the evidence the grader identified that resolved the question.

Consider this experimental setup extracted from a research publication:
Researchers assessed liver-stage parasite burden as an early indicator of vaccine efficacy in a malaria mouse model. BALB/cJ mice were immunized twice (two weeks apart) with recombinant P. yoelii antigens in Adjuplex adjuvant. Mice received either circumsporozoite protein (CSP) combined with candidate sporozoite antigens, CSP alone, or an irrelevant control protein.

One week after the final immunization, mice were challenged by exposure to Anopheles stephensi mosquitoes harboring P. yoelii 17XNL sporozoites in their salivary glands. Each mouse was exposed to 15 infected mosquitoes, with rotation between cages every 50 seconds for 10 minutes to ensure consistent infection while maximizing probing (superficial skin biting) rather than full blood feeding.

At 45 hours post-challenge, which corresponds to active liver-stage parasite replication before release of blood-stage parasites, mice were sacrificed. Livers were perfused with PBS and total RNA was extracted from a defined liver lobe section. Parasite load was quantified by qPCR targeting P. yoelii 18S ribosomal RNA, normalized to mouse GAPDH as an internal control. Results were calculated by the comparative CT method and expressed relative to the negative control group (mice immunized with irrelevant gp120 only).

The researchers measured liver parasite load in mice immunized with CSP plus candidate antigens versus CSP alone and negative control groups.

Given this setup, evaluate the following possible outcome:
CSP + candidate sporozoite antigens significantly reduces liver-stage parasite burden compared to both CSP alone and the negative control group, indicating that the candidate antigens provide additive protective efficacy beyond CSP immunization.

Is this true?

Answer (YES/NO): NO